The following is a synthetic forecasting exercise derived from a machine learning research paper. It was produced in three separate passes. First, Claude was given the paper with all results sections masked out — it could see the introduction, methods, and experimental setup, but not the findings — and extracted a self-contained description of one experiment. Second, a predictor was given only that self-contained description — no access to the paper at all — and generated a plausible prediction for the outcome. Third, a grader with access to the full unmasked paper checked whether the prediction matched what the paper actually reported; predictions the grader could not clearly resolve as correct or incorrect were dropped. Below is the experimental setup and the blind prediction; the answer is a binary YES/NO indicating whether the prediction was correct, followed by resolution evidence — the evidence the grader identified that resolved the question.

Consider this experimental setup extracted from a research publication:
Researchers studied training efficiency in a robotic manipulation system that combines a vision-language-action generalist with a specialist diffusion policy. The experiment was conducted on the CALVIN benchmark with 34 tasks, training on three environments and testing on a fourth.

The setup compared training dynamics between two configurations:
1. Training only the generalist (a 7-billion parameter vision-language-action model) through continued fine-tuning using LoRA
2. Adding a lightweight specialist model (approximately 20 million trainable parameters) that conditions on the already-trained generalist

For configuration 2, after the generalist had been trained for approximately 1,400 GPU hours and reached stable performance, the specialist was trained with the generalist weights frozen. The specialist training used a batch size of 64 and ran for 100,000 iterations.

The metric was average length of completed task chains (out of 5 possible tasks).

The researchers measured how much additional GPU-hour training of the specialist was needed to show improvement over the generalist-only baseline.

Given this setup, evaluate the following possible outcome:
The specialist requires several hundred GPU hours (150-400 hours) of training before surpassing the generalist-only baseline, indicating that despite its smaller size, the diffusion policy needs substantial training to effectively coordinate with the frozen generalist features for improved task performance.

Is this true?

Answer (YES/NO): NO